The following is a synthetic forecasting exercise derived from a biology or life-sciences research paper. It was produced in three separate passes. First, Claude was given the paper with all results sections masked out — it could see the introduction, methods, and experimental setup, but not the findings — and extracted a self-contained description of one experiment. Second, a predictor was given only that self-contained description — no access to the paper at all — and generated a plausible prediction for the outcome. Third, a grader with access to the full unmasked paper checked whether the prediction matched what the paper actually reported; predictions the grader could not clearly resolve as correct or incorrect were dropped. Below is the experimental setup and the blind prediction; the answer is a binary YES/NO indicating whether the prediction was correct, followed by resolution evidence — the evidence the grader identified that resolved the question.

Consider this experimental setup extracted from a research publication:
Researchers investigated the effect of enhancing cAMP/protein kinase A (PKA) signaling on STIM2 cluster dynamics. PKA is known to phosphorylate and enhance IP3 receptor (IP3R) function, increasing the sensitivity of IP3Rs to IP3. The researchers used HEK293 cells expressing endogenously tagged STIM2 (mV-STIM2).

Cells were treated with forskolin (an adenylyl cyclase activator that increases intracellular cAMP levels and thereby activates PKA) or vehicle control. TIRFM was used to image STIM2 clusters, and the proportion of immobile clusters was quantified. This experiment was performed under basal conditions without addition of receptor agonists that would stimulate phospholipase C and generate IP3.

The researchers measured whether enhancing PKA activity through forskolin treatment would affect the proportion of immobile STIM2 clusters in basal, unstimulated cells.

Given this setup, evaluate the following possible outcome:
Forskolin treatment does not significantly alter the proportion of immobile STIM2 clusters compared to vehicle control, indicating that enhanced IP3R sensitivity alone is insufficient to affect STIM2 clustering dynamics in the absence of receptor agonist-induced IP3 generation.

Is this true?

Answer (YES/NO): NO